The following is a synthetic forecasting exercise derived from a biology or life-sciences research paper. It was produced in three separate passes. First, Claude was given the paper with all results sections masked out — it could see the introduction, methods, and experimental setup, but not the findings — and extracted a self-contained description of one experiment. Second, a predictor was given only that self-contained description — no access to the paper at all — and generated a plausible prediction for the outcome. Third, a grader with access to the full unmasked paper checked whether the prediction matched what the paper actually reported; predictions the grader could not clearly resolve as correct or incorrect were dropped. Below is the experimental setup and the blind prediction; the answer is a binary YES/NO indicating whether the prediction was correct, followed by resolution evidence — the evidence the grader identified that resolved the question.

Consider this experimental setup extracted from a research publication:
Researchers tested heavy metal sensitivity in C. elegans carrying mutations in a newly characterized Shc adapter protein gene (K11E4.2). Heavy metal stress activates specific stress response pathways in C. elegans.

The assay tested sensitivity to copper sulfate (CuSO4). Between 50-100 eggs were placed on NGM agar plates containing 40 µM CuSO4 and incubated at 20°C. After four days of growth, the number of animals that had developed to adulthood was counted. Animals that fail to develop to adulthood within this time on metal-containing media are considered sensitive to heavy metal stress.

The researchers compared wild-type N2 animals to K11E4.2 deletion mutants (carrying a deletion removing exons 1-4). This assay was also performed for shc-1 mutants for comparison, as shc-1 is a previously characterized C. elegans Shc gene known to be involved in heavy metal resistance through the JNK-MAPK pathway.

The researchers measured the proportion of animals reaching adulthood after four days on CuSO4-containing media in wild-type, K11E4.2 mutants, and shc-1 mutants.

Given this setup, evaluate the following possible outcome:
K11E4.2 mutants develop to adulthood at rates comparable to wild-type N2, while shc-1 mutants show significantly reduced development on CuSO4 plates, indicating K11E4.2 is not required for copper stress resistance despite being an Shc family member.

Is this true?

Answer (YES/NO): YES